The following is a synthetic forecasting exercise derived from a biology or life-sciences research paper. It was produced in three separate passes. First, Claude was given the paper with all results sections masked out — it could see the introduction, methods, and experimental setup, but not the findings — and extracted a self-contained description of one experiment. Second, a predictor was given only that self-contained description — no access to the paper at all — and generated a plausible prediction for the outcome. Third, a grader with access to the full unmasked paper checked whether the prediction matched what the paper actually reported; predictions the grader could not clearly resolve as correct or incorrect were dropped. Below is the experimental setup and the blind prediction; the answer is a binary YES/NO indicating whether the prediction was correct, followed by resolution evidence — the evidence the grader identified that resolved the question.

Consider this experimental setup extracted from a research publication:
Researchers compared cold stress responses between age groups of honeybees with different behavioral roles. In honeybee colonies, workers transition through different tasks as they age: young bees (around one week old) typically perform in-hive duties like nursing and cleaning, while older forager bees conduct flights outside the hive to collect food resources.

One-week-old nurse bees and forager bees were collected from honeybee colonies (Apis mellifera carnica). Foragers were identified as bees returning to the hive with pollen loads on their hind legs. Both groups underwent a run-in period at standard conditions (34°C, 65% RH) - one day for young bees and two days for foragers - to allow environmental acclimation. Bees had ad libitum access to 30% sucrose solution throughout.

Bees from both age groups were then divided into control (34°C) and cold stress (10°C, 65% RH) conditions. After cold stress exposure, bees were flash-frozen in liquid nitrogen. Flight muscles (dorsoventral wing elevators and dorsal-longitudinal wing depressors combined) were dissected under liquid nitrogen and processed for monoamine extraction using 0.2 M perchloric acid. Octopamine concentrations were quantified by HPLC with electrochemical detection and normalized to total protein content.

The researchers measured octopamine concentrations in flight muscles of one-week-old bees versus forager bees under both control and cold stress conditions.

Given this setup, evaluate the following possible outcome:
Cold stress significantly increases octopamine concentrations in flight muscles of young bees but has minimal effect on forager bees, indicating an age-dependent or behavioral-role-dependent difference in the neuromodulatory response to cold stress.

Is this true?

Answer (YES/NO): NO